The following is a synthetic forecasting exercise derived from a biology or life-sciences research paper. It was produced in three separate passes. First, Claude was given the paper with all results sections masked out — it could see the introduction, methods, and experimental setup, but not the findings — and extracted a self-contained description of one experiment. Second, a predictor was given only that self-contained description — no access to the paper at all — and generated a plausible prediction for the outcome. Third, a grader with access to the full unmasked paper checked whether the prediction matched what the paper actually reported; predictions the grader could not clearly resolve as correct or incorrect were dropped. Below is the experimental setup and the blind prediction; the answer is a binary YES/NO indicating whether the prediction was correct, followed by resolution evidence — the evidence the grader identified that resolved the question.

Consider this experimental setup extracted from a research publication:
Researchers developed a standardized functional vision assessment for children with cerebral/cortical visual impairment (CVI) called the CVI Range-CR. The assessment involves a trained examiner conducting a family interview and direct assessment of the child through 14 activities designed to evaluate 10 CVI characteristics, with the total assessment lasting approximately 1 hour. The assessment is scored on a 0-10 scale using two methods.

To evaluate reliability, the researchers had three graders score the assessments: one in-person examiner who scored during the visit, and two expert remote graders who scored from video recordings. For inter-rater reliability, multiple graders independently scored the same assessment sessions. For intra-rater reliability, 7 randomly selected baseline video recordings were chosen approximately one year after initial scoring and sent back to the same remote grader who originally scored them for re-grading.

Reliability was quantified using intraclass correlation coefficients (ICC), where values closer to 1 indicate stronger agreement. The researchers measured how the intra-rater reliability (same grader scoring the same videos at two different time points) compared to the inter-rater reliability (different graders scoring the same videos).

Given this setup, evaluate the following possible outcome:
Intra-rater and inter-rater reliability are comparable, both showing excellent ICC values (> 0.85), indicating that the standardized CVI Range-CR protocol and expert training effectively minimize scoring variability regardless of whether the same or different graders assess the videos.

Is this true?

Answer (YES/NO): NO